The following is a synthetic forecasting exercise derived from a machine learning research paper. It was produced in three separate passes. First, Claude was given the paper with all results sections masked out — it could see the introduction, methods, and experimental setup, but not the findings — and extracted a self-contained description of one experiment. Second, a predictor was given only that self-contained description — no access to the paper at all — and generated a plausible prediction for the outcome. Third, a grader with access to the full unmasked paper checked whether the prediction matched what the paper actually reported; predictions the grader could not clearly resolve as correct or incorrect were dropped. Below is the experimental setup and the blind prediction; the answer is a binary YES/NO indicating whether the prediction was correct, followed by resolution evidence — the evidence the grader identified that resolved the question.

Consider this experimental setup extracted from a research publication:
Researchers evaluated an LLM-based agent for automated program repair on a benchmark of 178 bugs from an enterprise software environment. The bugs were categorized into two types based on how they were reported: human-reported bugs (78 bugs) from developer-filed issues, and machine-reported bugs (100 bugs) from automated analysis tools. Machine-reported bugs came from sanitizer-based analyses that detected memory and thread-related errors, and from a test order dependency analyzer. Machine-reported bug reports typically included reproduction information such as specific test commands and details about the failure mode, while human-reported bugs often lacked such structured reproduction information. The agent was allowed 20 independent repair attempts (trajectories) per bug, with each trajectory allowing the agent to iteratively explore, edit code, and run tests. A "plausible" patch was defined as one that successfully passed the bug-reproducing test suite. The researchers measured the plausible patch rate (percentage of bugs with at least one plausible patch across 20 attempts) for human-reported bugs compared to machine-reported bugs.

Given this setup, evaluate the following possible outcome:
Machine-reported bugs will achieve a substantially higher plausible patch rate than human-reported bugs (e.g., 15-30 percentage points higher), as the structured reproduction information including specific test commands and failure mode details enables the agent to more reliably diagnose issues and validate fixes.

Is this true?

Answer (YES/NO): NO